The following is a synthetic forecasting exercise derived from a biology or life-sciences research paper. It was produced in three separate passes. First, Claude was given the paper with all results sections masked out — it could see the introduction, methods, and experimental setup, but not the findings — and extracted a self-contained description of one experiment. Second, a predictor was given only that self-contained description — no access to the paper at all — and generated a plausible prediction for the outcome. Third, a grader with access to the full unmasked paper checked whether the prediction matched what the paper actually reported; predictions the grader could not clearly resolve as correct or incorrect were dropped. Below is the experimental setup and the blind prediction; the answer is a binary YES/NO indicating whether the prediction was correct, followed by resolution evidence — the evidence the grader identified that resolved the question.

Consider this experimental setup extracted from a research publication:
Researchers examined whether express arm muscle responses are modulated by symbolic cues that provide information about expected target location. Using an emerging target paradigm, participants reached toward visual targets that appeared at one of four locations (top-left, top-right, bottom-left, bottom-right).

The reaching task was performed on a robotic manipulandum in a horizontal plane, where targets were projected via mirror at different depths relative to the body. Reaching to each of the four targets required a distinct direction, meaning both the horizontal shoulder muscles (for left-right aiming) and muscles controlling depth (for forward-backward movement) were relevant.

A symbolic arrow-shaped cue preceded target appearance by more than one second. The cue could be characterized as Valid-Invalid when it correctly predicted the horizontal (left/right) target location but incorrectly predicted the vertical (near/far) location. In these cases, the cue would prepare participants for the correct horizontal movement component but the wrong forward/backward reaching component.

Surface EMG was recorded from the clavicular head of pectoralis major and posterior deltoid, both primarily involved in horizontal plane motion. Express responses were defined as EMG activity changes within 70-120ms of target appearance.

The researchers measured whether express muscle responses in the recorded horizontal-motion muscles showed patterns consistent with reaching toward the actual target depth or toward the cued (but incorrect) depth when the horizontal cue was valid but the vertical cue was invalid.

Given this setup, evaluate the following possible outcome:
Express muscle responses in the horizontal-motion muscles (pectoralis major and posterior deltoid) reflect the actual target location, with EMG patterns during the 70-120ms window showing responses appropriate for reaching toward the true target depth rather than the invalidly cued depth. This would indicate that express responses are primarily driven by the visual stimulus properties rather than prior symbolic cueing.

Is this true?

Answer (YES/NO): NO